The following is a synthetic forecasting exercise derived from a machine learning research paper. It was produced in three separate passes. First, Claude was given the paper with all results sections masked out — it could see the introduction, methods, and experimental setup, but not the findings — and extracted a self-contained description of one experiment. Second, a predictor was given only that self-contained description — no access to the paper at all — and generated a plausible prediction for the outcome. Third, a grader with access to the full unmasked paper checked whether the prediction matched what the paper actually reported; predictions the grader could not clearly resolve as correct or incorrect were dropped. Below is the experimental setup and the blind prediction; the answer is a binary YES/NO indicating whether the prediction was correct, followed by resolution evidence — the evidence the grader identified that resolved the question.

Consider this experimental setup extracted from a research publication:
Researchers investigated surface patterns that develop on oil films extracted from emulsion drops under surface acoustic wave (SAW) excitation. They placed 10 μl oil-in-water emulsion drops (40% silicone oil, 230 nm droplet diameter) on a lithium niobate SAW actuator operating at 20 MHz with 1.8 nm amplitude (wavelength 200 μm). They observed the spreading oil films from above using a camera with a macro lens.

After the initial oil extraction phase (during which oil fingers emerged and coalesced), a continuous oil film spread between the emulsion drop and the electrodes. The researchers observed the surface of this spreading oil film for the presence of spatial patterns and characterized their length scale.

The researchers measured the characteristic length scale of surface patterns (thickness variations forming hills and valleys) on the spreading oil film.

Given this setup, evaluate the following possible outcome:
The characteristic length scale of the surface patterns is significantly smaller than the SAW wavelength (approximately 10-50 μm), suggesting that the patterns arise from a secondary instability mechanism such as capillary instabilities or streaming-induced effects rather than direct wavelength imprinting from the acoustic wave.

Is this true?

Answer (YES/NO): NO